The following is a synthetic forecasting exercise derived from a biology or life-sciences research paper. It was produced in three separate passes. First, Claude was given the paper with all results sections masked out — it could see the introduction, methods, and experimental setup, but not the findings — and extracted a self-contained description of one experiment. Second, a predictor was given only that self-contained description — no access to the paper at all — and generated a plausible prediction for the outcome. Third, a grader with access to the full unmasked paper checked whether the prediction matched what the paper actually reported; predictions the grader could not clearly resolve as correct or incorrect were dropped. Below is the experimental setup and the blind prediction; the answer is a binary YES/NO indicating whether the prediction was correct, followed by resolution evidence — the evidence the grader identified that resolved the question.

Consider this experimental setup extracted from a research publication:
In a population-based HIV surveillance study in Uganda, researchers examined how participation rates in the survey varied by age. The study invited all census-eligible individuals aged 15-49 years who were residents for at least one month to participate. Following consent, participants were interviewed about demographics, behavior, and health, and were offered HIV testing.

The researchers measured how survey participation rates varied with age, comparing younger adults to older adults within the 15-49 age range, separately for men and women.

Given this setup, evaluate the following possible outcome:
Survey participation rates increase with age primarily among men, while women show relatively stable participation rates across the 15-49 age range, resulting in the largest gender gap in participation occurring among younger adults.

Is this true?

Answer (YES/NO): NO